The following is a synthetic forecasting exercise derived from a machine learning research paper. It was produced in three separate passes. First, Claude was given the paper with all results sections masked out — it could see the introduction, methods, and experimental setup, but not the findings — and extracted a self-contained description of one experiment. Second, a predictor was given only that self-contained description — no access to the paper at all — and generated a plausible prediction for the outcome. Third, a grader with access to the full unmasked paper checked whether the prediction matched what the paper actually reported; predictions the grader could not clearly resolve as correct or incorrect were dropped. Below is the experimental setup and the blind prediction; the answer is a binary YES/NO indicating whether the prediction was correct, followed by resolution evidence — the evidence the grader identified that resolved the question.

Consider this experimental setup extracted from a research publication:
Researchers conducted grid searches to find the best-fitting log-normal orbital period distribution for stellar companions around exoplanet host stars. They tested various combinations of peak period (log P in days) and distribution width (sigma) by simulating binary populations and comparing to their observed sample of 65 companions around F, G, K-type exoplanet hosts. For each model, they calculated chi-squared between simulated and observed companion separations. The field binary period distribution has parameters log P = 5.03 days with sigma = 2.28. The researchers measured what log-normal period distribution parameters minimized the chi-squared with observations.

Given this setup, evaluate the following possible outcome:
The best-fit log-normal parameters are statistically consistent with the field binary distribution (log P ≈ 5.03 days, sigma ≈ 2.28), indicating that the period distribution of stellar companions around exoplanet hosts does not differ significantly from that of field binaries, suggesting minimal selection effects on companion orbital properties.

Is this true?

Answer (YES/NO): NO